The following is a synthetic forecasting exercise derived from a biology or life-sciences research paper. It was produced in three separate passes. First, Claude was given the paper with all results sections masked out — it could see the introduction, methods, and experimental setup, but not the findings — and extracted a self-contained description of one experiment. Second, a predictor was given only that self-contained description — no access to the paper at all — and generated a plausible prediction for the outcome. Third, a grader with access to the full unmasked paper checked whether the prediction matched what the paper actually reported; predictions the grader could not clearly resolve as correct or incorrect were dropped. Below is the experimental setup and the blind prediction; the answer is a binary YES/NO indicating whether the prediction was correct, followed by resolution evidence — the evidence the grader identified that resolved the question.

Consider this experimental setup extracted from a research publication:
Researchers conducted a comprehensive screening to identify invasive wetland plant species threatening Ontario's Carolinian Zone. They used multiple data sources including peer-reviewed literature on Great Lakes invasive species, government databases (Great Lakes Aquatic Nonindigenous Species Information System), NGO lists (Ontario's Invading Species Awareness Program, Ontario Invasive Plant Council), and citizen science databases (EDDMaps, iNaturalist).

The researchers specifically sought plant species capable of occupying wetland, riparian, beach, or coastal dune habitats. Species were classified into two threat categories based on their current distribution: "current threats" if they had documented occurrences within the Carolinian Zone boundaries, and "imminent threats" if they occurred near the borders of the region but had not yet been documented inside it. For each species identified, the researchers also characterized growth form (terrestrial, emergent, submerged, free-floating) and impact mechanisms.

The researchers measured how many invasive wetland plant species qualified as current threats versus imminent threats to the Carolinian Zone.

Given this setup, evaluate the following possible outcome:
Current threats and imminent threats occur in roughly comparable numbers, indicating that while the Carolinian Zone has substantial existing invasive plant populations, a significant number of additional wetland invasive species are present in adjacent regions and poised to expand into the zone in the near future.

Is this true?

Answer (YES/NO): NO